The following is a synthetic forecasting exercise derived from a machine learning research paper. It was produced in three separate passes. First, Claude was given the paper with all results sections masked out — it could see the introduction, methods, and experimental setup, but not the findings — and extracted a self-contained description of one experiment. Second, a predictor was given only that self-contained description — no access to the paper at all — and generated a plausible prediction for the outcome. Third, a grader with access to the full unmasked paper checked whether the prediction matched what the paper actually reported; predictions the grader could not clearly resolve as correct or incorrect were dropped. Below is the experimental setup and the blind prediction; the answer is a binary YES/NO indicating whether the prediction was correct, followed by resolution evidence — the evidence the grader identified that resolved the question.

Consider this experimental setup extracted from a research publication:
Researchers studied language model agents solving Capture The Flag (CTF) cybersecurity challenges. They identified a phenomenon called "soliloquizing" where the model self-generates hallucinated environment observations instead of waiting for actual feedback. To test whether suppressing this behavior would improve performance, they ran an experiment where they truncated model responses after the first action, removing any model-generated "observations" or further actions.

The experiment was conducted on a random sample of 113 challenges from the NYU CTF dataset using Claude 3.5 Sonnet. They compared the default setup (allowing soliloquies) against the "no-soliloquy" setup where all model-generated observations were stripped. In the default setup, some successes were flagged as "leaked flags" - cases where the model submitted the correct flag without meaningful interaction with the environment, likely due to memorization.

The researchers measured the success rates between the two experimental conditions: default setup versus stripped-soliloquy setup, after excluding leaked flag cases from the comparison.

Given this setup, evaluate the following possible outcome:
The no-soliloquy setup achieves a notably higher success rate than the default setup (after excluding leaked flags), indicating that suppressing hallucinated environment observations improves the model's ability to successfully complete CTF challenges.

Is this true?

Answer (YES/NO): NO